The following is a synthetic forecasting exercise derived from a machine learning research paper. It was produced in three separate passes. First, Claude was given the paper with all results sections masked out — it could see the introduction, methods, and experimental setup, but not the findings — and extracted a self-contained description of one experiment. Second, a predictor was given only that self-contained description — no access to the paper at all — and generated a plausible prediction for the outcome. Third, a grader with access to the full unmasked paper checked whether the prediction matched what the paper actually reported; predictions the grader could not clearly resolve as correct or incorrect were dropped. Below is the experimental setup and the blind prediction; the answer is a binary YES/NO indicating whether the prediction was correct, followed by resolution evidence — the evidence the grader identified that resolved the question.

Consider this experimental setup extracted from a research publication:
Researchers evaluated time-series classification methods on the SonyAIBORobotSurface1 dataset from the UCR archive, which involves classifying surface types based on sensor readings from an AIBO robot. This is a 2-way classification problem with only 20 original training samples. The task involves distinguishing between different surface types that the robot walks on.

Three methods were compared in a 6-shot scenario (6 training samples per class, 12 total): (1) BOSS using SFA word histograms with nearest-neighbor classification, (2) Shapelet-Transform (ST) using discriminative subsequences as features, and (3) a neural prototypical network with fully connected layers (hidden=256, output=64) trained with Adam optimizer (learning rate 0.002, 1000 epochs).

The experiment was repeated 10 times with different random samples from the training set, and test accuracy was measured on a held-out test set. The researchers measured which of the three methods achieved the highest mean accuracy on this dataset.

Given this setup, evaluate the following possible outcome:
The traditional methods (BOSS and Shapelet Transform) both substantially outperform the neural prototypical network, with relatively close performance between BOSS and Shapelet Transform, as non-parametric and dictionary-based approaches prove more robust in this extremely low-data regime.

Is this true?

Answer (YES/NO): NO